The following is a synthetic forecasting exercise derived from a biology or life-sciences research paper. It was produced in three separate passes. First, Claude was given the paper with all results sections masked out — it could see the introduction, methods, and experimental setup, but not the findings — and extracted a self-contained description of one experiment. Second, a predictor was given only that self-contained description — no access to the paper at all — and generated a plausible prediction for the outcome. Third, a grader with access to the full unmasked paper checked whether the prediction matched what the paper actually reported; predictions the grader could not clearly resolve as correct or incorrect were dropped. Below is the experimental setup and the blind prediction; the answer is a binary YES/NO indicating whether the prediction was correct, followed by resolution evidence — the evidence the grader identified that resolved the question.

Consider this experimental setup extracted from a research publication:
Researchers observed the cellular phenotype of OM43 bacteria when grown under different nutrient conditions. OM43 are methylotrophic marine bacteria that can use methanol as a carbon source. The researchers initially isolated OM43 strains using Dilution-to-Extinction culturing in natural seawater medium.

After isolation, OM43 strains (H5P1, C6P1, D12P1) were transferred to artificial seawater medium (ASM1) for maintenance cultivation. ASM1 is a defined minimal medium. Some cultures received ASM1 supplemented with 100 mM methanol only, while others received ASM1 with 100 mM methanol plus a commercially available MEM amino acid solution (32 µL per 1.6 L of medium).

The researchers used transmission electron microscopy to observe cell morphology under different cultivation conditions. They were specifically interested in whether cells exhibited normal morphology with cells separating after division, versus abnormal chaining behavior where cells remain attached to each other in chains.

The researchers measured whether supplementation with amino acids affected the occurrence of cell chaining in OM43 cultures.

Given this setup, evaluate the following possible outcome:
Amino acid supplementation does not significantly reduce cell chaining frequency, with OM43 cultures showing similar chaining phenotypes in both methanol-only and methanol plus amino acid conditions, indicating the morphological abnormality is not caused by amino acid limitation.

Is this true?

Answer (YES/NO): NO